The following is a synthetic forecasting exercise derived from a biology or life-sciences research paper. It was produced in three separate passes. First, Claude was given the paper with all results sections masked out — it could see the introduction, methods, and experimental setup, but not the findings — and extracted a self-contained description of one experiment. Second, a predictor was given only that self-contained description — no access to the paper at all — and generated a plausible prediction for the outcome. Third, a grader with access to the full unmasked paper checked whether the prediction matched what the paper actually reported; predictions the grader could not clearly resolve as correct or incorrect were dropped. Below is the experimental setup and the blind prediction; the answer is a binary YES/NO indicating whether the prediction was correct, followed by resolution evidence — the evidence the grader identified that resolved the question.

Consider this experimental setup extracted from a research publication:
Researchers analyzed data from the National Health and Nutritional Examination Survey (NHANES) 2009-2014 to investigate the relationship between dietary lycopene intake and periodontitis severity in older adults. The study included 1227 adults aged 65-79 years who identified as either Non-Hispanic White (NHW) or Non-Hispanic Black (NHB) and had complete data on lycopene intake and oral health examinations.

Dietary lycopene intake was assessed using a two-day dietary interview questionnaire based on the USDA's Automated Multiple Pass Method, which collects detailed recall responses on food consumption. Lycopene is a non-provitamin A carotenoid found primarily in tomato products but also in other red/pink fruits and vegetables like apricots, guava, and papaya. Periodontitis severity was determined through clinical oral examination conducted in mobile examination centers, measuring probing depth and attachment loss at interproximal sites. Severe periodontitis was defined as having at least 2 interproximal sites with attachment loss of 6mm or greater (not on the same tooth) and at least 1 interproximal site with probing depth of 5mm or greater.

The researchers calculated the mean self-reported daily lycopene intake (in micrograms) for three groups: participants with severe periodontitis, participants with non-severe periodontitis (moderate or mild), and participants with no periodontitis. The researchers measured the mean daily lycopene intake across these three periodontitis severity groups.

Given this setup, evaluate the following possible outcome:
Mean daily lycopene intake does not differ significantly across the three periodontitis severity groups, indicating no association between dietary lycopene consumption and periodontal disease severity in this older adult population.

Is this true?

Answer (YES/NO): NO